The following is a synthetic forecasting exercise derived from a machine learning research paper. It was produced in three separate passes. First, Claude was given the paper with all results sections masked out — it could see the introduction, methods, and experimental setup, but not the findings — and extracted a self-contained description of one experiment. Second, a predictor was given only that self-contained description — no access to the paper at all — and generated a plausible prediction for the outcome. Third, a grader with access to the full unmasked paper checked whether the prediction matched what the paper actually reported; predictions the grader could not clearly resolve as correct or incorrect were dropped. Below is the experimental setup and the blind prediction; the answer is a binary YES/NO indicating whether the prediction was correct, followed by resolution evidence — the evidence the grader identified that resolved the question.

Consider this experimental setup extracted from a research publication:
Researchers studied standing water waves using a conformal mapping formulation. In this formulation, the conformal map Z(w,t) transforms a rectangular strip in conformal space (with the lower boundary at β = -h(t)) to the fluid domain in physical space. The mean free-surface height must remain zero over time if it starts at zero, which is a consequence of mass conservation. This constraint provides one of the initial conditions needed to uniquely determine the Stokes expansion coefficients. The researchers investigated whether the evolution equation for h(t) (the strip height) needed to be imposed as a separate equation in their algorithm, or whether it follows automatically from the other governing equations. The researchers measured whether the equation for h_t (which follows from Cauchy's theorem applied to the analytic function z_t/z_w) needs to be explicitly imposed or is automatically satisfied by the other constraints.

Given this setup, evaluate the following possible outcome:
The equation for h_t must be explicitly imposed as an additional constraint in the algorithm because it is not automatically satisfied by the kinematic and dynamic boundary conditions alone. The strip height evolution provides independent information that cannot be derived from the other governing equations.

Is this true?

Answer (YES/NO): NO